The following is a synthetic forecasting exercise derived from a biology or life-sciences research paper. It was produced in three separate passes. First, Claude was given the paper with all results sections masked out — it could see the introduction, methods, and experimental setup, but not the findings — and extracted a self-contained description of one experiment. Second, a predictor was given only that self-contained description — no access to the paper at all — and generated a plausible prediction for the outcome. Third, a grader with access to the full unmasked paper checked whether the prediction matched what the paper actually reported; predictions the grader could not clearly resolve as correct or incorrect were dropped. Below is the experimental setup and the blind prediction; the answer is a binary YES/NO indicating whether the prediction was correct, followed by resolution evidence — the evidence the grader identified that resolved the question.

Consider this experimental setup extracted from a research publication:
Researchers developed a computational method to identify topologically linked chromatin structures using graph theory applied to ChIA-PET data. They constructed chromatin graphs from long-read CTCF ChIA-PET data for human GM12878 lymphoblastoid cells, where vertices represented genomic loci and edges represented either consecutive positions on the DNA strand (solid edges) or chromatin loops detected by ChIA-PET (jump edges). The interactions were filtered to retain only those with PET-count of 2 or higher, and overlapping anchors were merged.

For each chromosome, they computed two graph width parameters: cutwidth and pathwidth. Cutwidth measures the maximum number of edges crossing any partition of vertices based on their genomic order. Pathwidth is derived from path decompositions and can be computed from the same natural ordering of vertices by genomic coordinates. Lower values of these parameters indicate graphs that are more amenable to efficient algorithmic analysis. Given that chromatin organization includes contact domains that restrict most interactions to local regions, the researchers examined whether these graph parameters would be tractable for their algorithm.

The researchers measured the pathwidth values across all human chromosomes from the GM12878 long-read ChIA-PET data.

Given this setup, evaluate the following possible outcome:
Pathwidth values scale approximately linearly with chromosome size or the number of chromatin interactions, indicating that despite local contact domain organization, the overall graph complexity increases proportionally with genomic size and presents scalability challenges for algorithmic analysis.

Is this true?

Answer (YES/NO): NO